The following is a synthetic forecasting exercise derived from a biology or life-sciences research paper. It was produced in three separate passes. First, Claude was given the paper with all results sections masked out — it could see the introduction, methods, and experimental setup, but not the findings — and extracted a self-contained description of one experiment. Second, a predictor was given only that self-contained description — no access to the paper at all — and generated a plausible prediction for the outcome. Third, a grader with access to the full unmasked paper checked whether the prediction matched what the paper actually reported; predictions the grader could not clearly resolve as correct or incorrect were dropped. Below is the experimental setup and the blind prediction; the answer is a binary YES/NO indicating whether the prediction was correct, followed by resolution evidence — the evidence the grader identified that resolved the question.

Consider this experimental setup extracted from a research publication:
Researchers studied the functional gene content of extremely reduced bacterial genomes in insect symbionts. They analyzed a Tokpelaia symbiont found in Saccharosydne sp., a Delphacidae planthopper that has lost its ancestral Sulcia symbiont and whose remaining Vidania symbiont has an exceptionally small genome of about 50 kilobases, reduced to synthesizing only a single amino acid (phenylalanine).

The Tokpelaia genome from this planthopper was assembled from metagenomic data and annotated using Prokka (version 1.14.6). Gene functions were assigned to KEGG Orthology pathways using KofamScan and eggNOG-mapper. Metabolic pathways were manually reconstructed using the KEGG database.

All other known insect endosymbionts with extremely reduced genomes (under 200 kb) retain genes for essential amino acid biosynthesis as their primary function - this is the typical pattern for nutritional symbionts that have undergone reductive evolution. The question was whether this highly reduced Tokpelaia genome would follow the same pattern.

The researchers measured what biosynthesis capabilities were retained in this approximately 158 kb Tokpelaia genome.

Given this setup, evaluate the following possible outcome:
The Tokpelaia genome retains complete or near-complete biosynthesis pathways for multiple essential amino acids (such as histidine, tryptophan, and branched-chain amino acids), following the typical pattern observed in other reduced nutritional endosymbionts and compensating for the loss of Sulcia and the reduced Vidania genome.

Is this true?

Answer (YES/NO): NO